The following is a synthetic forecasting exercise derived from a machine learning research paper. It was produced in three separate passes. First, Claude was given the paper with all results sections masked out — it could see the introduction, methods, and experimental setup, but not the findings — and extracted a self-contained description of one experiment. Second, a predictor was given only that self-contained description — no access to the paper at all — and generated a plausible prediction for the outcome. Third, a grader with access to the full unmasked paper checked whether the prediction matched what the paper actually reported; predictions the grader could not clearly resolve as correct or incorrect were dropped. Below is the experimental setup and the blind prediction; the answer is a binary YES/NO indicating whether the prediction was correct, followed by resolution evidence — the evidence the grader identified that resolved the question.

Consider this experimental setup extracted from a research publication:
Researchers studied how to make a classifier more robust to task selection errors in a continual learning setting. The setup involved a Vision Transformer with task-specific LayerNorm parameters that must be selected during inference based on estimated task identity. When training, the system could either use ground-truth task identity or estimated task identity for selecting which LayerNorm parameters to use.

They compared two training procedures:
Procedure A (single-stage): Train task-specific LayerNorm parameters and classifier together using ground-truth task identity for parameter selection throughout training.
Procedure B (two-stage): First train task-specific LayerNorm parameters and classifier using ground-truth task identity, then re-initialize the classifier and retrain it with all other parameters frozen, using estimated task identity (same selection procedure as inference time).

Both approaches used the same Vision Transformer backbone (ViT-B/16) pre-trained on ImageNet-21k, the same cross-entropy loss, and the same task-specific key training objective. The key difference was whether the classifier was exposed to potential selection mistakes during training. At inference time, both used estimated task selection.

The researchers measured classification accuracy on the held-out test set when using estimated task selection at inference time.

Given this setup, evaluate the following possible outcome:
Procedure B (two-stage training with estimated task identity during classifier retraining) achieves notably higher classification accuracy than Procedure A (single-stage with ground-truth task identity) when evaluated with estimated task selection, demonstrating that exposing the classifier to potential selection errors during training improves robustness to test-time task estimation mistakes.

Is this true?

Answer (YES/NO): YES